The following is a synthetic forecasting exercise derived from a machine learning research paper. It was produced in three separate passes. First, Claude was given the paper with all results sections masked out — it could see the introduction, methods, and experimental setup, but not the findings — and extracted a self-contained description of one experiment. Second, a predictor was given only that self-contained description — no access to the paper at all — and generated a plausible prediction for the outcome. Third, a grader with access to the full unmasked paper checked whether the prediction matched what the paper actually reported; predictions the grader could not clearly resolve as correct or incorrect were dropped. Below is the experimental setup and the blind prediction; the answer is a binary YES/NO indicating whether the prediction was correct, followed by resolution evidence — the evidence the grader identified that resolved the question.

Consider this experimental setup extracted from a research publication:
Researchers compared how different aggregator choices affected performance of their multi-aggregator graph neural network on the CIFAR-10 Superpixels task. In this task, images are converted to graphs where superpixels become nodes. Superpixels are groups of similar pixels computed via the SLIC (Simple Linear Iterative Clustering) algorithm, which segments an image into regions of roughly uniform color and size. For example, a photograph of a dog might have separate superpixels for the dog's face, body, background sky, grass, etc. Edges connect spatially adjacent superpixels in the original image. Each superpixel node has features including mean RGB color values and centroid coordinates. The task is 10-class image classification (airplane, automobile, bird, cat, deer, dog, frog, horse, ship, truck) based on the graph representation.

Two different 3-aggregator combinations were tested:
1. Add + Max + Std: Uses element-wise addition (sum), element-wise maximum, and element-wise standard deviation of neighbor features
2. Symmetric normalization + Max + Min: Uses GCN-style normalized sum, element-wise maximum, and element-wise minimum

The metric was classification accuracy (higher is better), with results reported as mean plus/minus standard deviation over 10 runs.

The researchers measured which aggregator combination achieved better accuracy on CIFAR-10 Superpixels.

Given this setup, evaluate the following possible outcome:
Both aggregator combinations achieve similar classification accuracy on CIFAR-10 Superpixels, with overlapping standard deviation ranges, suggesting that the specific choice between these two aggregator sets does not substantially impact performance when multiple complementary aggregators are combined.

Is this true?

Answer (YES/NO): YES